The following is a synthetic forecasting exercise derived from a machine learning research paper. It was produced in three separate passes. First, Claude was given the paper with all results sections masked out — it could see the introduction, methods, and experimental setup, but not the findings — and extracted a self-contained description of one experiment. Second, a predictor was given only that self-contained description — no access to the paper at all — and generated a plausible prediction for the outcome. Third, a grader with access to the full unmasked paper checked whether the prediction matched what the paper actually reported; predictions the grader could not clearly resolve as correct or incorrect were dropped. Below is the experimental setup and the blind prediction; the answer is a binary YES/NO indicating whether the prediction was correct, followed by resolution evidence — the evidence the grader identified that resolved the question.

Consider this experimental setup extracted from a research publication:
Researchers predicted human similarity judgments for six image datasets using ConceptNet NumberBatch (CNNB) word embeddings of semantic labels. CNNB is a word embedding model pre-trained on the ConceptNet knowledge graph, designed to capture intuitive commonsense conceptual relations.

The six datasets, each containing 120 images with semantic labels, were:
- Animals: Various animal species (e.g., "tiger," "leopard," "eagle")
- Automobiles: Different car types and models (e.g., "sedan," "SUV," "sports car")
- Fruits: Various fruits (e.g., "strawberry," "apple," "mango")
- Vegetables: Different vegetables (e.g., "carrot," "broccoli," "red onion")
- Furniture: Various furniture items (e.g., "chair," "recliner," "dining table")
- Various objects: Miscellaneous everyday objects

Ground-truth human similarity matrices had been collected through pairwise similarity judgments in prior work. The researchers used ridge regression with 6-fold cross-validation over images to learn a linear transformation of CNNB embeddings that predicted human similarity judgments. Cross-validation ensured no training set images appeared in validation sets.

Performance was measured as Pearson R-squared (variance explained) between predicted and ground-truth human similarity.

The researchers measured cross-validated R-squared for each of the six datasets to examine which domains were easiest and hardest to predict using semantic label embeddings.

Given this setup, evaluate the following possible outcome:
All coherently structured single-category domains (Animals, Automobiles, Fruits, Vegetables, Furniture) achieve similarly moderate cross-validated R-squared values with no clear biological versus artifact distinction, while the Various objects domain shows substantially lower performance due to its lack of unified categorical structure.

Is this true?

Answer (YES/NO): NO